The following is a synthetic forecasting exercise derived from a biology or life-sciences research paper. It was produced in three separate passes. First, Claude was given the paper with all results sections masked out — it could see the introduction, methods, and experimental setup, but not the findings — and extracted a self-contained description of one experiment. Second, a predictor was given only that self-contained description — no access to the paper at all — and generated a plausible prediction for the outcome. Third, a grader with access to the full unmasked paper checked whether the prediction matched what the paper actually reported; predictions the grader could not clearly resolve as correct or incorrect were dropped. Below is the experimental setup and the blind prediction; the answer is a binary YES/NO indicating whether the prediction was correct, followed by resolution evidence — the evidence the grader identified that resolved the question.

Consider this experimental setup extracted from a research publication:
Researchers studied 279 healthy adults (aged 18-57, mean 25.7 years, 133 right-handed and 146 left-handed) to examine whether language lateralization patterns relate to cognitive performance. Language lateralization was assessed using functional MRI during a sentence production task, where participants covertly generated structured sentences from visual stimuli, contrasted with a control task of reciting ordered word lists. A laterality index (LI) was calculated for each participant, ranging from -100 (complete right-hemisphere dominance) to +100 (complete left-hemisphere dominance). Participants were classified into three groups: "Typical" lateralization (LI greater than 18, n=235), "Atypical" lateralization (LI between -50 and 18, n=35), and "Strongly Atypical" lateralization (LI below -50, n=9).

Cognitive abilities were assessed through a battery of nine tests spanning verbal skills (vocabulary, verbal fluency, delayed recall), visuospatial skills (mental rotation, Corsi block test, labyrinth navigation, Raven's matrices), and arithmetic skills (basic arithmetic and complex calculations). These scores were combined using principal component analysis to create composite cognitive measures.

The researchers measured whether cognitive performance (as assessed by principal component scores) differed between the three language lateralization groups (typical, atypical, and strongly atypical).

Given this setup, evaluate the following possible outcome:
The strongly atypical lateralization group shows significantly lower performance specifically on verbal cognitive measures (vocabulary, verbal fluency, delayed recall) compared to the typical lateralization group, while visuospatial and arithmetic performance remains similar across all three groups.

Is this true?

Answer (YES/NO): NO